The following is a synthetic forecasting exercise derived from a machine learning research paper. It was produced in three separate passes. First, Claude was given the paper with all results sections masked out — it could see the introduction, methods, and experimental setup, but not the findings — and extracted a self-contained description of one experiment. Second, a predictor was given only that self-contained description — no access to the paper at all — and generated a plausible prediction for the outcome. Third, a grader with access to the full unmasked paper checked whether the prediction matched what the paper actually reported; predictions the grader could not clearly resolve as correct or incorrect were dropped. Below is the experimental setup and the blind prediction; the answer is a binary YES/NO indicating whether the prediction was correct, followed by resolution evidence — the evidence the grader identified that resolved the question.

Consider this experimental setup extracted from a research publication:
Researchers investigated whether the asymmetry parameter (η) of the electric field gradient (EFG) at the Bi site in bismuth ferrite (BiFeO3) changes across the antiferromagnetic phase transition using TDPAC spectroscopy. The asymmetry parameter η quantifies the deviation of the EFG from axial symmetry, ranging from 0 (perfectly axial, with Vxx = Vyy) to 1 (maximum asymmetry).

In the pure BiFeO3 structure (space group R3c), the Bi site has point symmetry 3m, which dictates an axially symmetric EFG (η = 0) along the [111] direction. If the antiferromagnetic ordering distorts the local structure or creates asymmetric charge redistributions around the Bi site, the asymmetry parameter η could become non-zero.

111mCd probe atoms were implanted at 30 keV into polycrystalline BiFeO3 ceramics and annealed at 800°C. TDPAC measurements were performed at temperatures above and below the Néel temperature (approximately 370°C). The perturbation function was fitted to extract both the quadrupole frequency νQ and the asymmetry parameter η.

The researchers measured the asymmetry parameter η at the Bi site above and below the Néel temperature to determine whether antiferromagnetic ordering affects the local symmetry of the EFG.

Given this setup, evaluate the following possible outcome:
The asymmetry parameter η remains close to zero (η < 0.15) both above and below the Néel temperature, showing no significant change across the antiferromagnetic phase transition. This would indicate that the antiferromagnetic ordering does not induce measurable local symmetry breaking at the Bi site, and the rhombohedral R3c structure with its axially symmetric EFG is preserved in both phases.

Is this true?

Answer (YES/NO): YES